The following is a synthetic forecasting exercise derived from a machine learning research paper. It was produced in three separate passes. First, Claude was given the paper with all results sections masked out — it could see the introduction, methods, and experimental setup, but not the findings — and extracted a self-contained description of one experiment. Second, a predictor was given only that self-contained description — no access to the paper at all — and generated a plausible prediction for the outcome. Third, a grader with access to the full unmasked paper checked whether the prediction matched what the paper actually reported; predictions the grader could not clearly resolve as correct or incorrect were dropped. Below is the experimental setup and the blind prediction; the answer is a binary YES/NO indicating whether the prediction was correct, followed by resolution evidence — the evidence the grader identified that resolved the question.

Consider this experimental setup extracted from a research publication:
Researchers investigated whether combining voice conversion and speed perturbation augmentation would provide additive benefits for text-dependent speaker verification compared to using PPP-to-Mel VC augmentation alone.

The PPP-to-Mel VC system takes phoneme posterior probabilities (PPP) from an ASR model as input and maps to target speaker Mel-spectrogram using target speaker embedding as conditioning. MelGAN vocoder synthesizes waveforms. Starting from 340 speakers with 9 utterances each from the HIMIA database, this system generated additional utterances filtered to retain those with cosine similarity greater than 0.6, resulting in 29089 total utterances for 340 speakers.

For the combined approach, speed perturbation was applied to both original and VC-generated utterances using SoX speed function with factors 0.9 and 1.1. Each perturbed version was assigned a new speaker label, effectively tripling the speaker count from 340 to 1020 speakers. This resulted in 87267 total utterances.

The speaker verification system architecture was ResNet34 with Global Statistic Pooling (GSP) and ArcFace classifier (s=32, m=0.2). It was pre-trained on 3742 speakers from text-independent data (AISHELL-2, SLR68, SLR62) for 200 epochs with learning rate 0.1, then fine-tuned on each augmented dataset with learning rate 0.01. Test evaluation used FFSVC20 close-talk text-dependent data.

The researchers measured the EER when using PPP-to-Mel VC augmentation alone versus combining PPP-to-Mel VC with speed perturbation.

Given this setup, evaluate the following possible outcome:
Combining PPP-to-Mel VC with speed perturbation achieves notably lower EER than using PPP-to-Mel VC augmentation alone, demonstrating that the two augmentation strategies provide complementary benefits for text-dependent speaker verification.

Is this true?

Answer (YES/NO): YES